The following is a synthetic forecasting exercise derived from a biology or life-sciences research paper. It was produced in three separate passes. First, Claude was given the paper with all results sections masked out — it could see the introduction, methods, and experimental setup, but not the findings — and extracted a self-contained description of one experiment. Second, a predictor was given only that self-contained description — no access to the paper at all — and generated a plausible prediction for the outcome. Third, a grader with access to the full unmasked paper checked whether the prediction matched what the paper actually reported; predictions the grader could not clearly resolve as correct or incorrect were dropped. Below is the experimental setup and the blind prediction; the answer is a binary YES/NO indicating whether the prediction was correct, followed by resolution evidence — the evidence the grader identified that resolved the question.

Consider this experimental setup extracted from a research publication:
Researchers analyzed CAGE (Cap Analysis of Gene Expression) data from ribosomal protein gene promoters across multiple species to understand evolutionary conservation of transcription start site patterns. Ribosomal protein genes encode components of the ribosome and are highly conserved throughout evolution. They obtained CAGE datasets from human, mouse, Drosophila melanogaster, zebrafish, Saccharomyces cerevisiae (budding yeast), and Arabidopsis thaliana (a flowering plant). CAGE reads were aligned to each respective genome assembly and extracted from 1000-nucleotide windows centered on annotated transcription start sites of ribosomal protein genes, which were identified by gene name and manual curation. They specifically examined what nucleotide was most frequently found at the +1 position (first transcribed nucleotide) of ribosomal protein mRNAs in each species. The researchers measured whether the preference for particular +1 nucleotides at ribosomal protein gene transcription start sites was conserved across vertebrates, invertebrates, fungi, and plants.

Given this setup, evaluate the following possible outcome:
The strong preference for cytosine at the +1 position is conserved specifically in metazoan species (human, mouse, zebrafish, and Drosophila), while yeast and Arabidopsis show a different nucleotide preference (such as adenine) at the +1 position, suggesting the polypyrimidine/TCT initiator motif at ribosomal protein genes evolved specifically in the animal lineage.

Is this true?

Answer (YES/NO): NO